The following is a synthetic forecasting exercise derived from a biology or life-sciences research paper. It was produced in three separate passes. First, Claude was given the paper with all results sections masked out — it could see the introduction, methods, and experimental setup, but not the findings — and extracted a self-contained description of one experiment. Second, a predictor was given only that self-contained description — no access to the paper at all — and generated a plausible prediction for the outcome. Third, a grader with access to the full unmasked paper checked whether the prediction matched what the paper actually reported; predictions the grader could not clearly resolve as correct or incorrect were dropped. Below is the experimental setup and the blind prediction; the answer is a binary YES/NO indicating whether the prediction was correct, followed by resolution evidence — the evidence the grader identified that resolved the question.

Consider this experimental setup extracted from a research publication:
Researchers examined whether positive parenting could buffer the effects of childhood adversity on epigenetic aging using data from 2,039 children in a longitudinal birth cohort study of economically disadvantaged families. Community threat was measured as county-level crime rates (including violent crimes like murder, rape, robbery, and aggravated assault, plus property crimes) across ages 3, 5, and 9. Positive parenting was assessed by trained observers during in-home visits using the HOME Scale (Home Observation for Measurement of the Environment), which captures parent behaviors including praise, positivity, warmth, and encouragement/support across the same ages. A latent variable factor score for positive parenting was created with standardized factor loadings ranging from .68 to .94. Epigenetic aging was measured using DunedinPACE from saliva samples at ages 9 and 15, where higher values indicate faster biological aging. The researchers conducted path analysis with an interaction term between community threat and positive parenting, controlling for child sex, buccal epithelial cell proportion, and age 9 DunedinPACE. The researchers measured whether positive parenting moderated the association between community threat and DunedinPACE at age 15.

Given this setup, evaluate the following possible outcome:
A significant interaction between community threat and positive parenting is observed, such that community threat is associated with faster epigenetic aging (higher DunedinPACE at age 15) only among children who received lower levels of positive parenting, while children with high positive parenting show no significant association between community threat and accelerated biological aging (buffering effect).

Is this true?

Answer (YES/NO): NO